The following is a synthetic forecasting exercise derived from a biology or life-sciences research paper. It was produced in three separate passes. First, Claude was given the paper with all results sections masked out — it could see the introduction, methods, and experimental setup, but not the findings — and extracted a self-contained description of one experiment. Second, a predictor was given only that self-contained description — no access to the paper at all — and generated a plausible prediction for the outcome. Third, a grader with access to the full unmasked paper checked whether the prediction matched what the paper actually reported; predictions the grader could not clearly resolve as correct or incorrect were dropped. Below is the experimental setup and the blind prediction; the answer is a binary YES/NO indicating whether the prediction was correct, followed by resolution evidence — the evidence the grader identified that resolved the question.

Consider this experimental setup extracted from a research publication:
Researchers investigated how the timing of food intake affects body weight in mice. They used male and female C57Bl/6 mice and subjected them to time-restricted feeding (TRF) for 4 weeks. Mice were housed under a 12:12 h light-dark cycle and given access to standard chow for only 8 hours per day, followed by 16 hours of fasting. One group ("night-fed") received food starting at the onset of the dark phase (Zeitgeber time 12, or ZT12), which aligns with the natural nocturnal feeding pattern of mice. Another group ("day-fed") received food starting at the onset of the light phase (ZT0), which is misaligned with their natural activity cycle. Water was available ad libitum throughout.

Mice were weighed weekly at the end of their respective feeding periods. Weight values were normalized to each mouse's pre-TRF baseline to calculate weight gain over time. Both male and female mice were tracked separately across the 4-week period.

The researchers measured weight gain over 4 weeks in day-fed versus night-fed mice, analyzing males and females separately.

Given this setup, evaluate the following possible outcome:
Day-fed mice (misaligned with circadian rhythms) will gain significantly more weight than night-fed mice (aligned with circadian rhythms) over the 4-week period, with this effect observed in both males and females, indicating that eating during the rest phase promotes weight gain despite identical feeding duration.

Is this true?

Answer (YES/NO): NO